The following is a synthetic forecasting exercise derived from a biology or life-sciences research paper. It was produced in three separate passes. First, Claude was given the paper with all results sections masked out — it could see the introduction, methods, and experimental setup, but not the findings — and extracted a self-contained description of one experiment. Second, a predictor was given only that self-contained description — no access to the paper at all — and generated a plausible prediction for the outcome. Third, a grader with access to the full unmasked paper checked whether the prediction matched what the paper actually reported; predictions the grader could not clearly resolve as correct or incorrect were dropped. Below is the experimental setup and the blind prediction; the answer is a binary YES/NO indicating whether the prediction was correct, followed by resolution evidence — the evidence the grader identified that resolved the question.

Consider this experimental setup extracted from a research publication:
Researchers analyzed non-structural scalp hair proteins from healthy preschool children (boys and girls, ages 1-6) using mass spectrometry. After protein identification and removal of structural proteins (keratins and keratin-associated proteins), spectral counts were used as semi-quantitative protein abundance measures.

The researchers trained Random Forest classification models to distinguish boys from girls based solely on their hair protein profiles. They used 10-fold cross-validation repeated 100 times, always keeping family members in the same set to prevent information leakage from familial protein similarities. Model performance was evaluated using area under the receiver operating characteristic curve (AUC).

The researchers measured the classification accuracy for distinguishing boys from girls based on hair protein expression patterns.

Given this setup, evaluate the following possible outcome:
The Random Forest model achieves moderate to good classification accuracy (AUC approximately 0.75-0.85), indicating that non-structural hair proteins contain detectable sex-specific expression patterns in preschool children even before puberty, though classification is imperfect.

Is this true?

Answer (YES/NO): NO